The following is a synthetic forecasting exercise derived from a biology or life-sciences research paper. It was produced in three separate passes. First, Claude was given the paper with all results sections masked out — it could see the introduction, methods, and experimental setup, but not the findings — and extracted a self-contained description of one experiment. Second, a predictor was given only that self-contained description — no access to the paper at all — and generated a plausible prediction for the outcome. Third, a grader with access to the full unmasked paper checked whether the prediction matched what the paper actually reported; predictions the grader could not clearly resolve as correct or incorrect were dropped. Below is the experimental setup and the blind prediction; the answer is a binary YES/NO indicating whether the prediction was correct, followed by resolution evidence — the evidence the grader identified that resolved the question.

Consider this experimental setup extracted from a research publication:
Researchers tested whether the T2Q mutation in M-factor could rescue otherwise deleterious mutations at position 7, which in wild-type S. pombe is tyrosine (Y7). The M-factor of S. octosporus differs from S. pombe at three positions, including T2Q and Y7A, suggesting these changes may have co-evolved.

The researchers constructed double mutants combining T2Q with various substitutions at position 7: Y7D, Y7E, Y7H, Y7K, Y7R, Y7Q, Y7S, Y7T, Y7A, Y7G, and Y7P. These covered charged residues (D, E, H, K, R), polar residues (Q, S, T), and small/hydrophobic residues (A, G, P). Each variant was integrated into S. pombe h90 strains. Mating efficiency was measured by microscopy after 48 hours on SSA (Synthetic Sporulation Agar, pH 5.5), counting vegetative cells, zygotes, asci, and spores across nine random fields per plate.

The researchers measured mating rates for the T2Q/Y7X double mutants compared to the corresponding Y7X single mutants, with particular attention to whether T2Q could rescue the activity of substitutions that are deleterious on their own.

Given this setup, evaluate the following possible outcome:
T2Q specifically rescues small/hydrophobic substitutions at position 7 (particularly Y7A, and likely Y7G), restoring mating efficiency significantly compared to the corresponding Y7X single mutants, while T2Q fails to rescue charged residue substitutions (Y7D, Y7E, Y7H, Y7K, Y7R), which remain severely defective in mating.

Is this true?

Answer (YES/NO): NO